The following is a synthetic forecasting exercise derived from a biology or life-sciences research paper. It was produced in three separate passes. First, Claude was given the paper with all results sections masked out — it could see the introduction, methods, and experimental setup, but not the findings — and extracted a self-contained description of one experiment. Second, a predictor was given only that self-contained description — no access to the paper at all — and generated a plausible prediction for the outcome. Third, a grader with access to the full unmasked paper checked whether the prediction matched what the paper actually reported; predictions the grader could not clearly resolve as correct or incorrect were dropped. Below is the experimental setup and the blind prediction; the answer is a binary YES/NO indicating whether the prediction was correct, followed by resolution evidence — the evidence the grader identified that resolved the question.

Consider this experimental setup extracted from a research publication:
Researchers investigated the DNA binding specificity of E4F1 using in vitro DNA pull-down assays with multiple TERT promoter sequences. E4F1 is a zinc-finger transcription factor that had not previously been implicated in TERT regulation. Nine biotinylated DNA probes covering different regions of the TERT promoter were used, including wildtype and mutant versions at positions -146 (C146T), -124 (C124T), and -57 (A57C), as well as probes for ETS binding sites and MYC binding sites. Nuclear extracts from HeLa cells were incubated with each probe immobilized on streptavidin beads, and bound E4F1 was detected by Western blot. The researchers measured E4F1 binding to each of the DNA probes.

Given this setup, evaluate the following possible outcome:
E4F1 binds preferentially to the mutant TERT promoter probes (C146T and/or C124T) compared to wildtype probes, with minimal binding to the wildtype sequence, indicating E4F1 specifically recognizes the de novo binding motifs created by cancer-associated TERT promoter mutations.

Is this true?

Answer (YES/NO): NO